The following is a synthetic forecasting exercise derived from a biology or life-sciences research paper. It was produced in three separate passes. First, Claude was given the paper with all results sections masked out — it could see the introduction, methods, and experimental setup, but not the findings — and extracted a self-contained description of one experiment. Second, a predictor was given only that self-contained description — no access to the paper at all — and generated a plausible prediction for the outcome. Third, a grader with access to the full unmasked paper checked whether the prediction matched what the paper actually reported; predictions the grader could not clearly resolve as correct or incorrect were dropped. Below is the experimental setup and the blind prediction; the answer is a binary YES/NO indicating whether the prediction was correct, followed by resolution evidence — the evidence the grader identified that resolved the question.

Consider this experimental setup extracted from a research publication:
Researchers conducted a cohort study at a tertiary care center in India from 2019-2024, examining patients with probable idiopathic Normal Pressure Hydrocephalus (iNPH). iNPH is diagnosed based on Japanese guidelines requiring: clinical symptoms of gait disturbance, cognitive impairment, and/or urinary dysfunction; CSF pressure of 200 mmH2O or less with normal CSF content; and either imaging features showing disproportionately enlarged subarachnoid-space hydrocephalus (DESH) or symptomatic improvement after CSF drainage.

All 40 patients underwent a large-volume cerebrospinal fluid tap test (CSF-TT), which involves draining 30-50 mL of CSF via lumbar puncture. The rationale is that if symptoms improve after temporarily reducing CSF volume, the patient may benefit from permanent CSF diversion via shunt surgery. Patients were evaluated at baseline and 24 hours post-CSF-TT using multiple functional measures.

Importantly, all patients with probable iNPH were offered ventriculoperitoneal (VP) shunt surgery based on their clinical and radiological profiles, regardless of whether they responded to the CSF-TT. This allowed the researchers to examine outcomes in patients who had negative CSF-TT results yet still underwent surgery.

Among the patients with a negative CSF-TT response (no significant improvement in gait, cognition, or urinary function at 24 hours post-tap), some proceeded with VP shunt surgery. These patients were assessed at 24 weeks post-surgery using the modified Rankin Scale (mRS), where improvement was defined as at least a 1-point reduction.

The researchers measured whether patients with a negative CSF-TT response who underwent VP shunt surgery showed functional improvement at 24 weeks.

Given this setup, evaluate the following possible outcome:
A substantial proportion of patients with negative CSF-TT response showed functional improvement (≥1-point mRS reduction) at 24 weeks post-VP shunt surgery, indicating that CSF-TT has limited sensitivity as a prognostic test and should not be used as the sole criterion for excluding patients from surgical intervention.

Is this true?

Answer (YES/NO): YES